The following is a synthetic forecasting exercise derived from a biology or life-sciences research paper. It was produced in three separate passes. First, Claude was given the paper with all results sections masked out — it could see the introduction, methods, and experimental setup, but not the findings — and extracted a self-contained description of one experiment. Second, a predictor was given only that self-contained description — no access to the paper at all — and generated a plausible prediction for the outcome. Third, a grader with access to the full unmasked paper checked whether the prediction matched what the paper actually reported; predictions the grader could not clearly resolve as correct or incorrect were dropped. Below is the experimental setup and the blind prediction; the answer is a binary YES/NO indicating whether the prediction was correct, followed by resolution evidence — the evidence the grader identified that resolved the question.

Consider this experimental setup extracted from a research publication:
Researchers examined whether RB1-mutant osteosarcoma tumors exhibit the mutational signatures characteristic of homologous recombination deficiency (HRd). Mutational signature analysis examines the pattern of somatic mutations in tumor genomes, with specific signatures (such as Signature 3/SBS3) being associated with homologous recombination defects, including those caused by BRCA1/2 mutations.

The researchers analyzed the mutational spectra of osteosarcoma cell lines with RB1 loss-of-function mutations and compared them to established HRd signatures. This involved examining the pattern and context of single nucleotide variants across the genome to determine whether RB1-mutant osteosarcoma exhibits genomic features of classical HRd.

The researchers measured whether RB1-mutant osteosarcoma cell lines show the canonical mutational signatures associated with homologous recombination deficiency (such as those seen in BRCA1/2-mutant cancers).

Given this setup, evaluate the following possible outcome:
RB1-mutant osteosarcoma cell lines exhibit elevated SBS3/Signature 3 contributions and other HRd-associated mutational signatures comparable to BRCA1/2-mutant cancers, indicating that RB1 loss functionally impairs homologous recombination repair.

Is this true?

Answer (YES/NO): NO